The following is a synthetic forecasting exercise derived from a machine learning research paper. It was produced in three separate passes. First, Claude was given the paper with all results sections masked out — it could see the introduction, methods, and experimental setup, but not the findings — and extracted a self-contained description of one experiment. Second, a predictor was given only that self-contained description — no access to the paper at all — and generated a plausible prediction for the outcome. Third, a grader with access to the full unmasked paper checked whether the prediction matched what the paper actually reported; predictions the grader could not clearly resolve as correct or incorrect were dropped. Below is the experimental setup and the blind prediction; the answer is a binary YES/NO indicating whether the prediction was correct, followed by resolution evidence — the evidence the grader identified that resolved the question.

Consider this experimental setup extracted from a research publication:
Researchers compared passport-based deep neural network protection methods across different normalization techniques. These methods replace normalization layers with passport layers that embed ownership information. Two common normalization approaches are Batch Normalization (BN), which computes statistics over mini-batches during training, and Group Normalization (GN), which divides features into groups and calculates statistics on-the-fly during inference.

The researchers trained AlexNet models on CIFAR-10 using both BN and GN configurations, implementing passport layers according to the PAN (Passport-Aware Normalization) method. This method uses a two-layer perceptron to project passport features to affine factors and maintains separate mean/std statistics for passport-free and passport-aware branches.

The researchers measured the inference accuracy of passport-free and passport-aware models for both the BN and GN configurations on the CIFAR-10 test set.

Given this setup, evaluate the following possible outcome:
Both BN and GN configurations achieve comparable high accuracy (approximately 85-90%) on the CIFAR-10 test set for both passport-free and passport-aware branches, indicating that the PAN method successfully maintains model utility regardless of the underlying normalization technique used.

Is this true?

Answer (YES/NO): NO